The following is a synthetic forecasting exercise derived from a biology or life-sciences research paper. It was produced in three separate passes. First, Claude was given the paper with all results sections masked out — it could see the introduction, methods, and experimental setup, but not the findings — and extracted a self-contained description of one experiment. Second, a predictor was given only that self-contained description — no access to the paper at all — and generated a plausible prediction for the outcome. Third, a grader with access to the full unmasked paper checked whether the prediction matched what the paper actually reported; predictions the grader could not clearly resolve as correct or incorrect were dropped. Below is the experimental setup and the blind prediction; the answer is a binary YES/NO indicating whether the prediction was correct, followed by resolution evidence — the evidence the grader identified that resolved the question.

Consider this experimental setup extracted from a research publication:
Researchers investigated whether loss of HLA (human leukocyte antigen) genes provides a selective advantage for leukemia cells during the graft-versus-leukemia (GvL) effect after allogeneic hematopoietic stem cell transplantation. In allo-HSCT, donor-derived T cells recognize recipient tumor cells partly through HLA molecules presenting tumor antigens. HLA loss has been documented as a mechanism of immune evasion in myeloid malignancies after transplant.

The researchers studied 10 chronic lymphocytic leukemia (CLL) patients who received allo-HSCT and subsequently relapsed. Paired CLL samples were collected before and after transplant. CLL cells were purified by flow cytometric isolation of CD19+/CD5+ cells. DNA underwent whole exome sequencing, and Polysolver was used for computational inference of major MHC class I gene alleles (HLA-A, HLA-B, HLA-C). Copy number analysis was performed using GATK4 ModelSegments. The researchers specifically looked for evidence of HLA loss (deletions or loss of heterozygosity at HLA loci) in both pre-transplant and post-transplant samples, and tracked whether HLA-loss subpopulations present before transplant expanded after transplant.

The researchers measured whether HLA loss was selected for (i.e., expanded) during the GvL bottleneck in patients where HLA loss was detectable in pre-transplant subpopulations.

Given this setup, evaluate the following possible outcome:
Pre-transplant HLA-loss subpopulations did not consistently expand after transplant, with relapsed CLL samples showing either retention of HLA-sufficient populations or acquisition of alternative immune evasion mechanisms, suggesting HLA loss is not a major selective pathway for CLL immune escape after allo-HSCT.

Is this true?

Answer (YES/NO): YES